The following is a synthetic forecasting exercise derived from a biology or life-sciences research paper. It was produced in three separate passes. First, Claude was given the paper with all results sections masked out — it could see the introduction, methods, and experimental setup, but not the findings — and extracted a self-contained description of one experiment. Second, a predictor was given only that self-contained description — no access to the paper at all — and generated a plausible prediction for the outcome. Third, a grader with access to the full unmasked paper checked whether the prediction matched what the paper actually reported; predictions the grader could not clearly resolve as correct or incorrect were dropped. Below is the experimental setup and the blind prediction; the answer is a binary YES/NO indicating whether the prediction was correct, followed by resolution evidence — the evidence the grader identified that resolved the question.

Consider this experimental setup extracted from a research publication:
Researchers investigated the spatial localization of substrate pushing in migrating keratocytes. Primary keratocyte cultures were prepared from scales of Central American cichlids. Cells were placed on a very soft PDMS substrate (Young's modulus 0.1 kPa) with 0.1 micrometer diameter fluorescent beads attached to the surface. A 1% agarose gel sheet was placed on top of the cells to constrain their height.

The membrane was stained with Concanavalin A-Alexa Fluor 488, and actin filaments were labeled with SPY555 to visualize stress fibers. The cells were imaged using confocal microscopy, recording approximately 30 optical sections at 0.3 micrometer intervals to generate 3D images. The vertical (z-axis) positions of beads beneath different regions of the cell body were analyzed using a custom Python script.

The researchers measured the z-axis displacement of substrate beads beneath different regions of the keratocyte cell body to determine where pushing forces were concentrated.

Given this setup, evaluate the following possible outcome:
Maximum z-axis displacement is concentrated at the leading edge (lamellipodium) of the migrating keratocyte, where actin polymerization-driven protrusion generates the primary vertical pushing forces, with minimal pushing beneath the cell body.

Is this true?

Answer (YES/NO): NO